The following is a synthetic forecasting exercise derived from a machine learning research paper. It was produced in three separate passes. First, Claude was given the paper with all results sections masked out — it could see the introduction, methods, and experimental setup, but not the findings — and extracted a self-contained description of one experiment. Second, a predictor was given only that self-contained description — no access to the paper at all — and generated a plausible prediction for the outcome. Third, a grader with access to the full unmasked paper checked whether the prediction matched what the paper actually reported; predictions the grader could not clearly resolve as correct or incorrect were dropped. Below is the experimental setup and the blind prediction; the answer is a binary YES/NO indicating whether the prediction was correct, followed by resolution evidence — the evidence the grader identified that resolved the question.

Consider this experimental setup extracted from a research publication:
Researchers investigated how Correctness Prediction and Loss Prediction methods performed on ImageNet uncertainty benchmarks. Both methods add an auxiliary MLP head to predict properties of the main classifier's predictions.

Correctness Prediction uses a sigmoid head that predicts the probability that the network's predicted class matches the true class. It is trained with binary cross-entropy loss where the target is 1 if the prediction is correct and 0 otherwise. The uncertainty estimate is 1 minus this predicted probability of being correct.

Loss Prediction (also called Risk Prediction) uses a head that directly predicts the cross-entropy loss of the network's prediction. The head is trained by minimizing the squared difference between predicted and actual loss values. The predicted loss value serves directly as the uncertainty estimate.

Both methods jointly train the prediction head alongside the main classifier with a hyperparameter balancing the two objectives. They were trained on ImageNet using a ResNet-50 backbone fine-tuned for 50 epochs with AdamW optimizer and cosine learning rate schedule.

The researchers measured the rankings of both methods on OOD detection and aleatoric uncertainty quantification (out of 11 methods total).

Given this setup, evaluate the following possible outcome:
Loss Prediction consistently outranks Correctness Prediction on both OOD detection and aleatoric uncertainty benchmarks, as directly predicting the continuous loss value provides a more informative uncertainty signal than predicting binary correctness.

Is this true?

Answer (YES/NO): NO